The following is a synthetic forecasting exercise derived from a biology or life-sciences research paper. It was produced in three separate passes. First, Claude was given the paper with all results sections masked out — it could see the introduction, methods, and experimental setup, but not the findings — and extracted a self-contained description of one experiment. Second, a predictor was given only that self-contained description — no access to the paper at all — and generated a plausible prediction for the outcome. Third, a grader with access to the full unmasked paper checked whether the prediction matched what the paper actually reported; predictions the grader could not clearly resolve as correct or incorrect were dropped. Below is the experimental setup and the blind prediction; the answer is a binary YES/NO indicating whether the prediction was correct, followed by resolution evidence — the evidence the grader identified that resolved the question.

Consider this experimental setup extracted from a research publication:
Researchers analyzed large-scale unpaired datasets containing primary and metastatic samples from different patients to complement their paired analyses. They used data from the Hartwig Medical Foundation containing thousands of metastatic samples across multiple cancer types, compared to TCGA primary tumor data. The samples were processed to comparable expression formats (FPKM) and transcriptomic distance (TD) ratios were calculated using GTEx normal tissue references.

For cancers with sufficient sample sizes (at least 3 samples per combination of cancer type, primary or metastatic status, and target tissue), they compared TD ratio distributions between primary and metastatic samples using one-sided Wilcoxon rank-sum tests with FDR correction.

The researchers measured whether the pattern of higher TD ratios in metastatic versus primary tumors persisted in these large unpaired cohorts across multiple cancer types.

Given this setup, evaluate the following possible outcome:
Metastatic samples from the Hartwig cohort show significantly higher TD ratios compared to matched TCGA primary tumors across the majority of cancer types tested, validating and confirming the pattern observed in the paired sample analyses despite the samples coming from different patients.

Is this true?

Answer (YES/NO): YES